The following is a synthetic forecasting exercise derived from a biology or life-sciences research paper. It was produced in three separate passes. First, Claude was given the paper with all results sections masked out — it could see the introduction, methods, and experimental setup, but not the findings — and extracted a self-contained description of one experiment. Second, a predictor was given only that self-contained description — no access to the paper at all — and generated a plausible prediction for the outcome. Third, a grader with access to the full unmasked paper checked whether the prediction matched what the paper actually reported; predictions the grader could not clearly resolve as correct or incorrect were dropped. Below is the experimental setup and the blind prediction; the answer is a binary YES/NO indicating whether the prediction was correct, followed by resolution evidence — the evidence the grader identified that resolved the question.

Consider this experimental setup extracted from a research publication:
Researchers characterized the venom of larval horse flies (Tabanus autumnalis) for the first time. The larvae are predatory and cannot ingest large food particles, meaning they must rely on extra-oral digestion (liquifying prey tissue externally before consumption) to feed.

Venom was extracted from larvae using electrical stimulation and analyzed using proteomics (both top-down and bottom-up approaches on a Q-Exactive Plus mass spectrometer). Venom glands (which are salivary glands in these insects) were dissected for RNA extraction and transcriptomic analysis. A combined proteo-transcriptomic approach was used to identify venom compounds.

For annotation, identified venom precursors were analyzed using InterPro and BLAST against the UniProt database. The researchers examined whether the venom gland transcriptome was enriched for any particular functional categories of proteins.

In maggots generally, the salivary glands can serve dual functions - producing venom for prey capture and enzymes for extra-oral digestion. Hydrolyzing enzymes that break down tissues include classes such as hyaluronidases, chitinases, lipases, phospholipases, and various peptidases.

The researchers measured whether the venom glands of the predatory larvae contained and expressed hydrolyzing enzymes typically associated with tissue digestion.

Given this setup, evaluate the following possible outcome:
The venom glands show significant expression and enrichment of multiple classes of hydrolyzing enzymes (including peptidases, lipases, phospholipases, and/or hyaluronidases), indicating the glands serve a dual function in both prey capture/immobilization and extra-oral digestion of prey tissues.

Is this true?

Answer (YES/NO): YES